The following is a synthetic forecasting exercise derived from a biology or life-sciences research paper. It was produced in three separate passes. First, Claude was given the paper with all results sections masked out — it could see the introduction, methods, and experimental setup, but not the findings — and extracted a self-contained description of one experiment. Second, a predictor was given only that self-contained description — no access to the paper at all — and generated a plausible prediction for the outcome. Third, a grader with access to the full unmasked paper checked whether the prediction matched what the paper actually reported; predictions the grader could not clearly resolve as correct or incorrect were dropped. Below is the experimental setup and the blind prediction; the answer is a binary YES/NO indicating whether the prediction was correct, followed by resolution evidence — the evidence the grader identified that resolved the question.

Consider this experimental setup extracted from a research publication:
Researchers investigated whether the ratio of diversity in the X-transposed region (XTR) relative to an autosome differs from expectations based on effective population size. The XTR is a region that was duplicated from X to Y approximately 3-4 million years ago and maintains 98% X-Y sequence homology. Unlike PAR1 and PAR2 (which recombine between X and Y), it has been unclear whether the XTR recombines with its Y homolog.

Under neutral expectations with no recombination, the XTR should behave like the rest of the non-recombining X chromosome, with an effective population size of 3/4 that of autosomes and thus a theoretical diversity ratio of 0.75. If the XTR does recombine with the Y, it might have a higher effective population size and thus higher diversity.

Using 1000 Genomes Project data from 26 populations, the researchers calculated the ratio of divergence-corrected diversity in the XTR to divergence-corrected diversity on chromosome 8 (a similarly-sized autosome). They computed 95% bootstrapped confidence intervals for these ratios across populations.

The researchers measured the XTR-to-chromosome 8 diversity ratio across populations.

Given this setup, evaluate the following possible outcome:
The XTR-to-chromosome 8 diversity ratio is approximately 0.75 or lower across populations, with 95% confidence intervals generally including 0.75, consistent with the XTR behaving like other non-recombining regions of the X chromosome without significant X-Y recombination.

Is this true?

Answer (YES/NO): NO